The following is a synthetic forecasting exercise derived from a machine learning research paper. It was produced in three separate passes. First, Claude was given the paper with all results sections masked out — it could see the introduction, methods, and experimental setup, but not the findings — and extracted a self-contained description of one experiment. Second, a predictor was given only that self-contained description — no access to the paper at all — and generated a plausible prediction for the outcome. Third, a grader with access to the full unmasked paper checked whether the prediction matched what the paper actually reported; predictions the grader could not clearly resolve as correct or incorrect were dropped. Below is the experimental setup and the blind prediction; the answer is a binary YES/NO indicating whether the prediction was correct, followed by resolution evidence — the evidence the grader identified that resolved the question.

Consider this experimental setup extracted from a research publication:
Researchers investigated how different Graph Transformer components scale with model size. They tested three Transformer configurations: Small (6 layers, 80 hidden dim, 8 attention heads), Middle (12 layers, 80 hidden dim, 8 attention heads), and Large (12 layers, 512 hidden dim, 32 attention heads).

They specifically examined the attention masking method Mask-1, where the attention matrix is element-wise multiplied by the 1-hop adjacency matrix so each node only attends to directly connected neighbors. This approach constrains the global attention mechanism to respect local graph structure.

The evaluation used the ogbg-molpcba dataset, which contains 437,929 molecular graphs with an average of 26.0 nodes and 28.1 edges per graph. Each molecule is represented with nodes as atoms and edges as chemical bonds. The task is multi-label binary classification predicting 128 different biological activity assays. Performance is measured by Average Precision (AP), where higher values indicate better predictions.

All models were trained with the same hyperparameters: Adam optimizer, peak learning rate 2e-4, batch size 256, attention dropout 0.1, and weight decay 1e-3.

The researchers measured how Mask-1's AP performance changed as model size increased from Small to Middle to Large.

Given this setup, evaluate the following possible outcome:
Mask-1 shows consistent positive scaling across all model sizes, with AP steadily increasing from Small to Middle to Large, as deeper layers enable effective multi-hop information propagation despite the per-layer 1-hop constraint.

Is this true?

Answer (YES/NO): NO